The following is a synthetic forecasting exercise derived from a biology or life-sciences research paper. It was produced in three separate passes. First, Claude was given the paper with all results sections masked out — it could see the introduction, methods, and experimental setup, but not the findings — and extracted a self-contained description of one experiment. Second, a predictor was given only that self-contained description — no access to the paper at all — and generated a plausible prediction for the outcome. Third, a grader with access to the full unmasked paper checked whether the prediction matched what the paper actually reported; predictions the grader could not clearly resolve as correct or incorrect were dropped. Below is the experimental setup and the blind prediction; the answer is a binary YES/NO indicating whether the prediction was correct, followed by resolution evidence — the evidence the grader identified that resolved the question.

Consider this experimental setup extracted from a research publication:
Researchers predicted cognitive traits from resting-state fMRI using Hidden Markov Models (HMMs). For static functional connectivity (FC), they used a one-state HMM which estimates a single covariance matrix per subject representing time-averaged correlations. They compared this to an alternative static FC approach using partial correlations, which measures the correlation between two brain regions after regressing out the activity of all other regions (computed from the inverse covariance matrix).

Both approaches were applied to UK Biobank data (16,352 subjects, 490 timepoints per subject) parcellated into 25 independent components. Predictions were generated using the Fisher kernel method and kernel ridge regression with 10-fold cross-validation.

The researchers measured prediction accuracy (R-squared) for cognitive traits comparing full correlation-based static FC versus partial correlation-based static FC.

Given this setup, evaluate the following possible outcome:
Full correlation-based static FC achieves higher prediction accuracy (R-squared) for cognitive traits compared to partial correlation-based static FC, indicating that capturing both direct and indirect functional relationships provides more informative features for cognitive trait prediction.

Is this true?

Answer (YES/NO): NO